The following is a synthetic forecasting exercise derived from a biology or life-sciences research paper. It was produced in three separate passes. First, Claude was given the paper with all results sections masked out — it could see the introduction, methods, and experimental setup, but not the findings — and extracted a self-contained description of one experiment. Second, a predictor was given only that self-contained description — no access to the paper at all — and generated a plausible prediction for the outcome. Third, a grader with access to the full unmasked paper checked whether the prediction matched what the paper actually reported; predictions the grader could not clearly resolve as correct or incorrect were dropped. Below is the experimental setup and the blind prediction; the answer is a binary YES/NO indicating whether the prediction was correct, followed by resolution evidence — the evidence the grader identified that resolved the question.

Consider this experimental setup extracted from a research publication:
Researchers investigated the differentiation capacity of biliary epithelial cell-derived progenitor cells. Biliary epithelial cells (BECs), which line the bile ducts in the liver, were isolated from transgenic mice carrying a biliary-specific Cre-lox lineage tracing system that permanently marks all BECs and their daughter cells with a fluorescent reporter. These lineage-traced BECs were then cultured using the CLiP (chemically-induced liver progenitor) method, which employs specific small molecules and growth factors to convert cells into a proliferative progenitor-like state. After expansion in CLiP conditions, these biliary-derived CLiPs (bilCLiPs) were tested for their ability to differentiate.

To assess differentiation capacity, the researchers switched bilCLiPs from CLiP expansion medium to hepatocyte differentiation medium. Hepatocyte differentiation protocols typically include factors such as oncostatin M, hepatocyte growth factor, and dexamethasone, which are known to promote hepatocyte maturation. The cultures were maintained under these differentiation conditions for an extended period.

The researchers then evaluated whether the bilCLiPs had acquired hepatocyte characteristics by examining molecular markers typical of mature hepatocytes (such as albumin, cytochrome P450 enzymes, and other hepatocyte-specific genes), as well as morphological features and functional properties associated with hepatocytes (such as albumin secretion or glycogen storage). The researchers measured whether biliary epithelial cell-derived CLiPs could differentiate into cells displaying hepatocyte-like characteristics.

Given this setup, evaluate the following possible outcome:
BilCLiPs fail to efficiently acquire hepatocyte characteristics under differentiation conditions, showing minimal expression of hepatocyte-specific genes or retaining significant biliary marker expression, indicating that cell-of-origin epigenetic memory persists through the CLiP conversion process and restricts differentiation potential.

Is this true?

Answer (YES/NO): NO